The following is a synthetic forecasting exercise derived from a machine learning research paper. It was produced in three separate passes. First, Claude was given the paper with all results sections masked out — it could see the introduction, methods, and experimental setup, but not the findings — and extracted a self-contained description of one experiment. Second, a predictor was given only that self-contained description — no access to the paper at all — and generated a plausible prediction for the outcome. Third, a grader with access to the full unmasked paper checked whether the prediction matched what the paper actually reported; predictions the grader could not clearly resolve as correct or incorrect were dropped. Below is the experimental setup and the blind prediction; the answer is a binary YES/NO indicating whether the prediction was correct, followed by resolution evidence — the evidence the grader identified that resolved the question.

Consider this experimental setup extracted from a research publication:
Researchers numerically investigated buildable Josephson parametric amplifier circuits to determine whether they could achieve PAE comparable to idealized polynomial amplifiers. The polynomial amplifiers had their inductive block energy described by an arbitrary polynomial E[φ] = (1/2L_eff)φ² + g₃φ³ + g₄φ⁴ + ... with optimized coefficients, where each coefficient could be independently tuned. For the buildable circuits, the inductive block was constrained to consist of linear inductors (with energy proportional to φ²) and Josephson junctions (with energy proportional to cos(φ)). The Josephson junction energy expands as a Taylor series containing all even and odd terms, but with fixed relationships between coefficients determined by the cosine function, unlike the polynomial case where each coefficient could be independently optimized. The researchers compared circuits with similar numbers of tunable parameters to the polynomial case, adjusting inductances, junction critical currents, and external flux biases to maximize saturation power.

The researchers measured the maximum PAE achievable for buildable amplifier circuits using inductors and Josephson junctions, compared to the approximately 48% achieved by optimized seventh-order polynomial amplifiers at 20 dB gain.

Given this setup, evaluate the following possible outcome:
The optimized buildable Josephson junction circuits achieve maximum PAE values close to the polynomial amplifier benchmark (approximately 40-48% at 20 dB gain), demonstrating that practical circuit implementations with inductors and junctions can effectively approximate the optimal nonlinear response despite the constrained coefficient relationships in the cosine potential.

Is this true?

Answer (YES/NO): NO